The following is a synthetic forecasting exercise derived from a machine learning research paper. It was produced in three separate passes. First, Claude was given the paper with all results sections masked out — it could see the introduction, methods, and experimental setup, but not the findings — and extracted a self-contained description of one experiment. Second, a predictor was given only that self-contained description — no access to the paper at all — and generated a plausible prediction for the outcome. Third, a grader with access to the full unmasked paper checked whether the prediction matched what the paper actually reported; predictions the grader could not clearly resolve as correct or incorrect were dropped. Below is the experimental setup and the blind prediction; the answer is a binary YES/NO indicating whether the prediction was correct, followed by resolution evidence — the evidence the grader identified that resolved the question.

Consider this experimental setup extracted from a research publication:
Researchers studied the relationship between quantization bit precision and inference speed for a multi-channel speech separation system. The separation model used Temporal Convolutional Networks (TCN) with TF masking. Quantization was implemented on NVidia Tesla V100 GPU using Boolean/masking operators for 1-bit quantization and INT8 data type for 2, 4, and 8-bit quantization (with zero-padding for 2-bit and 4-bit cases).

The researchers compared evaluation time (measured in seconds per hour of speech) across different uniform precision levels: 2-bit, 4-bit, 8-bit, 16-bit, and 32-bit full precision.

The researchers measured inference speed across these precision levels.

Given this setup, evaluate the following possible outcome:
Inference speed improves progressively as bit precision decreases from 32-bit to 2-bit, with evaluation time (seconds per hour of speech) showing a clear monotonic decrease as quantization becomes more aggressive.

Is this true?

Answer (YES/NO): NO